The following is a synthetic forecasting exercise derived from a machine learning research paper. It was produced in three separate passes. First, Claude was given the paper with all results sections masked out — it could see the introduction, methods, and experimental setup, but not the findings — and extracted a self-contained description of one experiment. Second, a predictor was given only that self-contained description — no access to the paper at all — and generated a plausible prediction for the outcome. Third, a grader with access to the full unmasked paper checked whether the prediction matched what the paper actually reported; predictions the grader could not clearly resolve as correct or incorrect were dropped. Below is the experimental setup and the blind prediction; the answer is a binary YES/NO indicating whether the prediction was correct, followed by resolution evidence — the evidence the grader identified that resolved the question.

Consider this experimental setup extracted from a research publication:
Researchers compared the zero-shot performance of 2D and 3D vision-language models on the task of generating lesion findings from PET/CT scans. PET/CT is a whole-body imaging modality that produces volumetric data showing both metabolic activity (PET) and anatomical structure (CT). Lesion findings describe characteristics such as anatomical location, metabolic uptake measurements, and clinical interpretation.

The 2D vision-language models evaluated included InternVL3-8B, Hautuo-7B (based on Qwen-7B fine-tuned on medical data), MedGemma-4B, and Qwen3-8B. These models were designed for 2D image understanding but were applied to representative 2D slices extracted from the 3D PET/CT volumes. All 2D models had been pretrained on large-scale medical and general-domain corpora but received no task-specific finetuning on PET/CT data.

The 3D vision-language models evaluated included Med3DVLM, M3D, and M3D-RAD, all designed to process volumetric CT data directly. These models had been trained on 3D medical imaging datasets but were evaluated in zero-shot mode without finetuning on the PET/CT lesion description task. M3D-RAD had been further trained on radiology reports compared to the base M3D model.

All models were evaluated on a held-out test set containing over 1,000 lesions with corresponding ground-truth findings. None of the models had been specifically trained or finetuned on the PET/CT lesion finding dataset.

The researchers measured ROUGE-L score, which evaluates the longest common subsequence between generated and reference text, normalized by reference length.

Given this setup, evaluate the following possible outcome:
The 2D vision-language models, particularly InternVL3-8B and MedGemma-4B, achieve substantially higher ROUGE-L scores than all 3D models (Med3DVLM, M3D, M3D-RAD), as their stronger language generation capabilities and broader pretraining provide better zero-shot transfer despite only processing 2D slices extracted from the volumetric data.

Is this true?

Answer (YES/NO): YES